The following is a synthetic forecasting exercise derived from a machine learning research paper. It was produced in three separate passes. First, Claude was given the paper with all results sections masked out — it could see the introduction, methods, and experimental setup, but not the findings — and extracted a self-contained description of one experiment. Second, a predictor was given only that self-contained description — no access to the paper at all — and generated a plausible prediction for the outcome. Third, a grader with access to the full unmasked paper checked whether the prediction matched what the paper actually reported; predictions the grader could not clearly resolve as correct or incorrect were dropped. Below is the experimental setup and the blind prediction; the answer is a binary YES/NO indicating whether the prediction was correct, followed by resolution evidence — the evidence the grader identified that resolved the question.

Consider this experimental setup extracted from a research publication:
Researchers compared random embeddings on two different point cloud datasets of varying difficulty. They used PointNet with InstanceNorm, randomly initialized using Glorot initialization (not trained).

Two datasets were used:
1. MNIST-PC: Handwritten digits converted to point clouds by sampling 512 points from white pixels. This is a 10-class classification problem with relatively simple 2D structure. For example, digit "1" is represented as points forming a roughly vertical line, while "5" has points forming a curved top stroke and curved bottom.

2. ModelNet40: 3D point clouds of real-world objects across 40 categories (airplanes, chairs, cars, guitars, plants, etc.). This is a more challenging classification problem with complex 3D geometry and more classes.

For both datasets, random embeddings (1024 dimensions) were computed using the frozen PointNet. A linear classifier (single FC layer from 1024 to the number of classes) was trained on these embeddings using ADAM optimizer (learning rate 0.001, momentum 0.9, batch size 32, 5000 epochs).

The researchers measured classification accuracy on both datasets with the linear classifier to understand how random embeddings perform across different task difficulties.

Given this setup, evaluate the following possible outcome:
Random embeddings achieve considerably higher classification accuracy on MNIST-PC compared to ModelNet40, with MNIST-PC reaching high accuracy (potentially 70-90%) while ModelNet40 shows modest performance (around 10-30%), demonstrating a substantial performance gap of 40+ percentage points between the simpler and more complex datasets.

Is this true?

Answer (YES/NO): NO